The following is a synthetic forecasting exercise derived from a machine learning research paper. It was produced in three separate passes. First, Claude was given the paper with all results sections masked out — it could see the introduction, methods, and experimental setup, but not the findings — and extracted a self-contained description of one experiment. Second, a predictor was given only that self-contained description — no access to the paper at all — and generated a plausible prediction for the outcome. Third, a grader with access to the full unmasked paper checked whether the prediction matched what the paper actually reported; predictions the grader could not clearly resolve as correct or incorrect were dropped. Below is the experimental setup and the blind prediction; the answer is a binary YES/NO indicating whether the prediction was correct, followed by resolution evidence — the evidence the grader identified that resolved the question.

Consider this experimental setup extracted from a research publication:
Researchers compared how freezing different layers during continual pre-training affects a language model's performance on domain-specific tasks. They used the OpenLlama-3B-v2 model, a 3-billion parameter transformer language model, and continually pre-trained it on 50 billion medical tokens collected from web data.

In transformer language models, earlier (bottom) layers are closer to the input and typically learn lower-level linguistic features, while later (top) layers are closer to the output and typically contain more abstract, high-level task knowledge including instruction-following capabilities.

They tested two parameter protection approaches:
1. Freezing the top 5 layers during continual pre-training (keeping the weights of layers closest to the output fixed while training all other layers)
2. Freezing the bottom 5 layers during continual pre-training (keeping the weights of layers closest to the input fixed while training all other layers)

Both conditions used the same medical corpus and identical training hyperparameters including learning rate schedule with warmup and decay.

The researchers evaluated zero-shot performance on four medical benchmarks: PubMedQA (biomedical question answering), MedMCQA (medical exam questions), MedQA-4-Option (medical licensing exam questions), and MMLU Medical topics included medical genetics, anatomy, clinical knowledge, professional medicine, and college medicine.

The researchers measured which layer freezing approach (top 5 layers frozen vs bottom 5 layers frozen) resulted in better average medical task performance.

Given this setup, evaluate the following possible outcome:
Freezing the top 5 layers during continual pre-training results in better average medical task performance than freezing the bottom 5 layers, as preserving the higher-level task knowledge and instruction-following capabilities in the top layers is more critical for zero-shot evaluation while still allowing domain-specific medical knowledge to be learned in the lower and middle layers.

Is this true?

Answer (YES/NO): YES